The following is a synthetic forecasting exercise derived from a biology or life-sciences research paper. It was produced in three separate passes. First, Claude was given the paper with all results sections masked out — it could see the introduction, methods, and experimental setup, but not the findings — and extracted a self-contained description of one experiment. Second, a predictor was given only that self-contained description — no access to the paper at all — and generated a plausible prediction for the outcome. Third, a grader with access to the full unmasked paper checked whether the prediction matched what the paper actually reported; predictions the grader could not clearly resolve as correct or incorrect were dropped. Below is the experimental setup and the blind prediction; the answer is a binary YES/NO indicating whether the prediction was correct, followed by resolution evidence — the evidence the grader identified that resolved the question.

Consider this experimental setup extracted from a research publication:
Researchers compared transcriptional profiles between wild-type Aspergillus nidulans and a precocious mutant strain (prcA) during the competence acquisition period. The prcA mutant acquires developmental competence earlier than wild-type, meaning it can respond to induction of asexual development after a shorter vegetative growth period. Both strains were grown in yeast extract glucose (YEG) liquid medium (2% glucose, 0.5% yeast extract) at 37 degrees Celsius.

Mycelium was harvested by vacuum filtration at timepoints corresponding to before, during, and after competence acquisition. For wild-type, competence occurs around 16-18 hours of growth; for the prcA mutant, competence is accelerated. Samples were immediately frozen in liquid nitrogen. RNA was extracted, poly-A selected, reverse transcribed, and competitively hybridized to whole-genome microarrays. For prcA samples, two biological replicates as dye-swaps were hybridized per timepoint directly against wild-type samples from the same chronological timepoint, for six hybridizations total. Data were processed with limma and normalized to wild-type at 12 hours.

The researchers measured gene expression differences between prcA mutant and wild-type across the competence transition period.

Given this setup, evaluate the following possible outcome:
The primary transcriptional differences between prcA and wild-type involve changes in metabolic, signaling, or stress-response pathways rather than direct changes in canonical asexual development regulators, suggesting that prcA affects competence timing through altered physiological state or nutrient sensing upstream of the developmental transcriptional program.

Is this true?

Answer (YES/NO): YES